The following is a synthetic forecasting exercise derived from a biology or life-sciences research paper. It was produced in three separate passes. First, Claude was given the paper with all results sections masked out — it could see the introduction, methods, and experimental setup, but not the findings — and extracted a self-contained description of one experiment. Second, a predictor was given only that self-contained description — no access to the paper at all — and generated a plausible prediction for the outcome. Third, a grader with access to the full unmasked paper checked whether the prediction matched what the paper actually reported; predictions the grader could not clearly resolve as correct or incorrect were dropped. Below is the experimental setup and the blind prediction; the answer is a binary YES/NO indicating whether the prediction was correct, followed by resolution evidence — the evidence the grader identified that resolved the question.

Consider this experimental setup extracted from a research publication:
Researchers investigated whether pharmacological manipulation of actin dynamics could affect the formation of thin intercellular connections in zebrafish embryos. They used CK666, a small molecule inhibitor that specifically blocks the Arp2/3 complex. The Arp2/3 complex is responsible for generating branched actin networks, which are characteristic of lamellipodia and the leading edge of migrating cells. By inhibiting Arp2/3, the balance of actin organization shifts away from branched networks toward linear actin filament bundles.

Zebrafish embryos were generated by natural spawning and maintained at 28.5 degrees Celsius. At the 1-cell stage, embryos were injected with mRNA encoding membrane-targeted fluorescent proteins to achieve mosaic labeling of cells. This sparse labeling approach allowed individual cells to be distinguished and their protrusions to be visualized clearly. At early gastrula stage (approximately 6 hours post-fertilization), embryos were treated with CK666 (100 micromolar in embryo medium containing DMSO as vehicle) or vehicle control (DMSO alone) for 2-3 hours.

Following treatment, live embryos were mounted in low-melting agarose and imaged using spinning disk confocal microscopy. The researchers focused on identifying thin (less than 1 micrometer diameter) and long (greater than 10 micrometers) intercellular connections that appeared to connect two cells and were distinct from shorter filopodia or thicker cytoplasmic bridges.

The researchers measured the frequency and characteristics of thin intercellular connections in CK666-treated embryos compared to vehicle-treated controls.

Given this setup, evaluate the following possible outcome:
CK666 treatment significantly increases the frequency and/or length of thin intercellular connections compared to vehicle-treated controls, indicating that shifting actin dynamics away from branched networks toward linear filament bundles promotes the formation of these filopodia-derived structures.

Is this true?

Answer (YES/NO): YES